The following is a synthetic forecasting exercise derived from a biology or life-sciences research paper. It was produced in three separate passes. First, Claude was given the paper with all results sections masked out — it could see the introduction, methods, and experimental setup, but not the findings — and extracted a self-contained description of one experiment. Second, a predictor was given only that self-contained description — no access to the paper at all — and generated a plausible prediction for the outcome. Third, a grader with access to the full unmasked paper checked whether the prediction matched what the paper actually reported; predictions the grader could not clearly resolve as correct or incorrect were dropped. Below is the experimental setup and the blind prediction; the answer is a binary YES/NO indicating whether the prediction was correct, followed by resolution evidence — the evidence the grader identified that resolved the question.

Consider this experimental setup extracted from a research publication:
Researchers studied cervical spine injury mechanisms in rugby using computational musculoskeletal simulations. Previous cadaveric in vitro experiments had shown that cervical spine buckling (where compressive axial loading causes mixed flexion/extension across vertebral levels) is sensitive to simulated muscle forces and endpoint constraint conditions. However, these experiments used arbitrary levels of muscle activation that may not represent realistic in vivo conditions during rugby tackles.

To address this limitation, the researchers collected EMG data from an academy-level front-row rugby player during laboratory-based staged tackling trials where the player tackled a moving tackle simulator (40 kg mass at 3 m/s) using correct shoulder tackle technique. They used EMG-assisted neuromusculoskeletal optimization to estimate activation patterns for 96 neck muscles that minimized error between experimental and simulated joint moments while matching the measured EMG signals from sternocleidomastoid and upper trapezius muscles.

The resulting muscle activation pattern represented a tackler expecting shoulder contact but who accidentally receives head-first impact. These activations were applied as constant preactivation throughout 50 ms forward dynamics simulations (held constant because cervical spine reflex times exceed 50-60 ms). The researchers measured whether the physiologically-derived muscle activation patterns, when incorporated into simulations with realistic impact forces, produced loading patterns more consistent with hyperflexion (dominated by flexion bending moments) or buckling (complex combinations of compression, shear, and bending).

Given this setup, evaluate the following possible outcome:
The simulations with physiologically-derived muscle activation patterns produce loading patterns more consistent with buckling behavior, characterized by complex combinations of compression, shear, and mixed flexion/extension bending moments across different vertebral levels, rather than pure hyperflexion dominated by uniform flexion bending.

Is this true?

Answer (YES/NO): YES